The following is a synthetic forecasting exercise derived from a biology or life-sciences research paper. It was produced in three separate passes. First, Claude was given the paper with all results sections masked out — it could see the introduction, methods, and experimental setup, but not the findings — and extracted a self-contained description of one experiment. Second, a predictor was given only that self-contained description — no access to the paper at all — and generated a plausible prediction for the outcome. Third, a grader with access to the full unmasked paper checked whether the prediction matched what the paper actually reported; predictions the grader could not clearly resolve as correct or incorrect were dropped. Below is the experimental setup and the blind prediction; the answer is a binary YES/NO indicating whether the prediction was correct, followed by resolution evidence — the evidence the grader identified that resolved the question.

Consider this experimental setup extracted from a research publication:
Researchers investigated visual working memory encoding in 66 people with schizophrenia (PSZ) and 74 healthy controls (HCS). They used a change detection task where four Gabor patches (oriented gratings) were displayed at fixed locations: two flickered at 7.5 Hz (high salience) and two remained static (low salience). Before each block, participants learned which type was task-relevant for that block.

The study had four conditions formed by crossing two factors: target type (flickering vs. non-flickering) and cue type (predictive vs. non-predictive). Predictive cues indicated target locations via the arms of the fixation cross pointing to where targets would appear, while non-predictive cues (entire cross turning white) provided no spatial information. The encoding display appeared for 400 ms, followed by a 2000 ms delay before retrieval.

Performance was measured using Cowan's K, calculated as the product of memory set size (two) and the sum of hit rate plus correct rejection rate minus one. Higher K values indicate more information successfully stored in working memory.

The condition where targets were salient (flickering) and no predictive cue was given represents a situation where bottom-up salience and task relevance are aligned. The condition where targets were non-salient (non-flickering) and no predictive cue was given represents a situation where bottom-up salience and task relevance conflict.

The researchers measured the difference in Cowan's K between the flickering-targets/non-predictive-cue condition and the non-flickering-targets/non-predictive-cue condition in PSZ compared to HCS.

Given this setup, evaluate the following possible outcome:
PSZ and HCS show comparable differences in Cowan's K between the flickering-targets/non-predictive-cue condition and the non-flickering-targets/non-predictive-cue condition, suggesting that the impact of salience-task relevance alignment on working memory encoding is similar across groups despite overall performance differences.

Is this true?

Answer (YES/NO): NO